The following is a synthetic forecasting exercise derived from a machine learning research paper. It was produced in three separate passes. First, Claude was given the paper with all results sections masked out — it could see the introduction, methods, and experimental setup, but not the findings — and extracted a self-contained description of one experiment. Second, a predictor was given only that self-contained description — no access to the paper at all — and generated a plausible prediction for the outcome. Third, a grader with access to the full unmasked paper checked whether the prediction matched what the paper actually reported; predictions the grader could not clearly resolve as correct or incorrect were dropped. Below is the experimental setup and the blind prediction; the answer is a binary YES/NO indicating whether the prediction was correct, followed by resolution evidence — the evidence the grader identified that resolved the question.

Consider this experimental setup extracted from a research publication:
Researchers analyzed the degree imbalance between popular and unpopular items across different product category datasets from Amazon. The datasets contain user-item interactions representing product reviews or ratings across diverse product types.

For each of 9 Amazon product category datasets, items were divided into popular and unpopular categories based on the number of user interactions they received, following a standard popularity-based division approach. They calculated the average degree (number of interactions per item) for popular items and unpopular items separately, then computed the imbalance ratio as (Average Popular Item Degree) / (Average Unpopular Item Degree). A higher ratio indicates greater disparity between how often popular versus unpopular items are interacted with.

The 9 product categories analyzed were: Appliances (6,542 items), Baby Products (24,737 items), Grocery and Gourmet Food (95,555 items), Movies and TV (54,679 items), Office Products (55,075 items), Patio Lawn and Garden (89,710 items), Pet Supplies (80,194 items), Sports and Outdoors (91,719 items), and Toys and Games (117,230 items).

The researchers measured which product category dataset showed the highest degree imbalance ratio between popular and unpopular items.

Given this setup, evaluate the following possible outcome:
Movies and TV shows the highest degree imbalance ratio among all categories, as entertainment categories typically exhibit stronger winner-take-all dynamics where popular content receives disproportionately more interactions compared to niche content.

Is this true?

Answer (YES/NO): NO